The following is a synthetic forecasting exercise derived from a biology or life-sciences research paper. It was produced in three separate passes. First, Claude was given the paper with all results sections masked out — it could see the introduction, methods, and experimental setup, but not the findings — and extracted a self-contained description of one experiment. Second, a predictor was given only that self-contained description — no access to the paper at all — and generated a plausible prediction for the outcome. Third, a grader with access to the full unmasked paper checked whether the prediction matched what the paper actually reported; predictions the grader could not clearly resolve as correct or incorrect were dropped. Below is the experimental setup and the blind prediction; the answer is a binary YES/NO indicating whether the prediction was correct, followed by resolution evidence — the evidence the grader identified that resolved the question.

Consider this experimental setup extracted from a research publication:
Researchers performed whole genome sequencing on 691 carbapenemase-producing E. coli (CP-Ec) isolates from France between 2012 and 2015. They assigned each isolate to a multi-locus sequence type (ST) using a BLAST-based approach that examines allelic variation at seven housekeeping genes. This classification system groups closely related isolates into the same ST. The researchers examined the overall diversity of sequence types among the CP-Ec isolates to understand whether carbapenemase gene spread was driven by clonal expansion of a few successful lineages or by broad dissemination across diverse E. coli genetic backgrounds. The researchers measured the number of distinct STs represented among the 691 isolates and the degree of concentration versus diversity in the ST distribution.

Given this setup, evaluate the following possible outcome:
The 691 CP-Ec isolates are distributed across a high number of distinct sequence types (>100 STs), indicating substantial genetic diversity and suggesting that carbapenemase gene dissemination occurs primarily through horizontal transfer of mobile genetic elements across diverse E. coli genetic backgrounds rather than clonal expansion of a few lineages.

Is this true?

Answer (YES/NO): NO